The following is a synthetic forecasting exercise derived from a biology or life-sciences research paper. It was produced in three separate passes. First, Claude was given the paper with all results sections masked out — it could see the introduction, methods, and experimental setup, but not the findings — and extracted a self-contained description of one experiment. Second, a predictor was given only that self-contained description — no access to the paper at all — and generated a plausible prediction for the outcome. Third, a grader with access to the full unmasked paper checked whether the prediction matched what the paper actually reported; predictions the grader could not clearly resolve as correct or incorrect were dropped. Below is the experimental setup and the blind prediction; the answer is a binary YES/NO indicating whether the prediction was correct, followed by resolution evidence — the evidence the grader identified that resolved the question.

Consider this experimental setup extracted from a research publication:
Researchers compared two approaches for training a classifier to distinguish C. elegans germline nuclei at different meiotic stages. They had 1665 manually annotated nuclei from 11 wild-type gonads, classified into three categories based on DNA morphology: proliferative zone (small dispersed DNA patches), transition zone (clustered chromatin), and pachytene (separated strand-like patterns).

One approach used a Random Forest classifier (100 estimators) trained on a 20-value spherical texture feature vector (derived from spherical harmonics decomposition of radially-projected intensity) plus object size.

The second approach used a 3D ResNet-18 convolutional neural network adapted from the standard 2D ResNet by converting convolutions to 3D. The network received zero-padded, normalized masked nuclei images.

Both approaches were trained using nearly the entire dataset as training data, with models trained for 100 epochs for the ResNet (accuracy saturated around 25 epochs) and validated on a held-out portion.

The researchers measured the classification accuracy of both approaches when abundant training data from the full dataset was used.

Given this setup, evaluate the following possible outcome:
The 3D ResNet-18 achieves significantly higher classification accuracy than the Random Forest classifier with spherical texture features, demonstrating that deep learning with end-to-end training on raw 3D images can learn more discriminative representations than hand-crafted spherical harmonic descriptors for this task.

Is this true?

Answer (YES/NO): NO